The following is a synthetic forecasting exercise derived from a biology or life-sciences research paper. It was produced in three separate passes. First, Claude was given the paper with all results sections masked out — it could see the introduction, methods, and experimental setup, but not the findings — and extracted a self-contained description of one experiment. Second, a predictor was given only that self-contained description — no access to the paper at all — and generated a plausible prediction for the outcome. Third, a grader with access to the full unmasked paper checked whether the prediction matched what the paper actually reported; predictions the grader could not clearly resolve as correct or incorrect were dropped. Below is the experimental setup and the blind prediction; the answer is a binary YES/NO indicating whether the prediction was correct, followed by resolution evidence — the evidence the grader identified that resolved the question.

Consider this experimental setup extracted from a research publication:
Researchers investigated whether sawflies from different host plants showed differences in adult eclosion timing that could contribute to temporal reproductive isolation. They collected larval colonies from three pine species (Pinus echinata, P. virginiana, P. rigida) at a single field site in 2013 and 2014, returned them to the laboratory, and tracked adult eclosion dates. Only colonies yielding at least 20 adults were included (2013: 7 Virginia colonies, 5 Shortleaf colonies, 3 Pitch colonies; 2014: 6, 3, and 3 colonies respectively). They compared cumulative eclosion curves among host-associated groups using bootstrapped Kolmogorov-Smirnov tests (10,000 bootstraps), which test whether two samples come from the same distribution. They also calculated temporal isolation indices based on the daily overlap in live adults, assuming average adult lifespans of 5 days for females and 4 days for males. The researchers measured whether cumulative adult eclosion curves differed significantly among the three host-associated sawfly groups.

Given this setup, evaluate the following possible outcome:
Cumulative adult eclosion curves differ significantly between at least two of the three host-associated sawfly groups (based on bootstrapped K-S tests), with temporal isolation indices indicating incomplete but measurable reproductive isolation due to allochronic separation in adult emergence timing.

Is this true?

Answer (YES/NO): YES